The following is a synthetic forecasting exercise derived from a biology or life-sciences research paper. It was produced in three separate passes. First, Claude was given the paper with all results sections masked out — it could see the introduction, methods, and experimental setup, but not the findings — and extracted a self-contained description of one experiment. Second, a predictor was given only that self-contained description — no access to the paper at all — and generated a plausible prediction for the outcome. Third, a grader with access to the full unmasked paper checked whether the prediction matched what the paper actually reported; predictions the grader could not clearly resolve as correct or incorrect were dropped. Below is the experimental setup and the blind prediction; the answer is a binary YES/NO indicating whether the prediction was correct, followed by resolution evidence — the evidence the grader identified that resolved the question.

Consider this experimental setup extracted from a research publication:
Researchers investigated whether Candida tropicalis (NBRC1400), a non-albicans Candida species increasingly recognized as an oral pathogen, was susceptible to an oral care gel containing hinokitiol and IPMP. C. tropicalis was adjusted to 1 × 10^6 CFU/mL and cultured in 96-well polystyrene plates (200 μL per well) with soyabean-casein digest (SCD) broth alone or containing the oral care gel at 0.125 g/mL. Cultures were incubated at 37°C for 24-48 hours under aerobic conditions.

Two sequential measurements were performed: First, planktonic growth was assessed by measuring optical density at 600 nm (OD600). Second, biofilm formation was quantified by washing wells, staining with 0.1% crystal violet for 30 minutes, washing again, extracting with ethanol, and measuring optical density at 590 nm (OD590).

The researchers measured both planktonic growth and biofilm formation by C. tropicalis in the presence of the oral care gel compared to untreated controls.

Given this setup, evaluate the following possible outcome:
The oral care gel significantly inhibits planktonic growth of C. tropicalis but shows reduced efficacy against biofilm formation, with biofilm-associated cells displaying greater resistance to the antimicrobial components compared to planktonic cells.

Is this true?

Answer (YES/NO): NO